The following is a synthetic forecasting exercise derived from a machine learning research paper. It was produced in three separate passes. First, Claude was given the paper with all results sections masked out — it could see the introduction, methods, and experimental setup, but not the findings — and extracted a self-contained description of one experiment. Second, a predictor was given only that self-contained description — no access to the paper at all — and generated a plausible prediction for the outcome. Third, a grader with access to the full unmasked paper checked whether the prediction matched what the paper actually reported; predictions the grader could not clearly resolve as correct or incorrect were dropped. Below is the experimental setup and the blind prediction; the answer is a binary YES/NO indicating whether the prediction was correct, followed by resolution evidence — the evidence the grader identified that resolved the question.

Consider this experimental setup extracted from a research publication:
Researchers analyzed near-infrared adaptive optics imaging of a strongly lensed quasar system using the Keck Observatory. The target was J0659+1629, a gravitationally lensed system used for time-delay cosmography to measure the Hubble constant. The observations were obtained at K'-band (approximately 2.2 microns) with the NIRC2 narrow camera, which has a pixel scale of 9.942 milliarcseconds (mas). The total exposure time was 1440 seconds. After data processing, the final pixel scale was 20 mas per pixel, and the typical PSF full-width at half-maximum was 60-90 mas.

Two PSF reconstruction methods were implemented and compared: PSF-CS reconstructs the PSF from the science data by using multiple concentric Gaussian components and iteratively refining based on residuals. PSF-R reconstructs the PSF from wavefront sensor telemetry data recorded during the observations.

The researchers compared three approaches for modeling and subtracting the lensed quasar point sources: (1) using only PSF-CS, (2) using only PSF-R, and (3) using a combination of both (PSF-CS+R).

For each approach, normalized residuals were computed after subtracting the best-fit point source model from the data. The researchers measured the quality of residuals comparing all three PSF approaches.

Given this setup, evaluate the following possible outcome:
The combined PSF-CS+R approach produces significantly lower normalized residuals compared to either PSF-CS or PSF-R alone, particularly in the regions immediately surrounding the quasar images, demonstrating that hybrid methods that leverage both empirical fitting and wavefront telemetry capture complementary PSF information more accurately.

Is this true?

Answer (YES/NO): NO